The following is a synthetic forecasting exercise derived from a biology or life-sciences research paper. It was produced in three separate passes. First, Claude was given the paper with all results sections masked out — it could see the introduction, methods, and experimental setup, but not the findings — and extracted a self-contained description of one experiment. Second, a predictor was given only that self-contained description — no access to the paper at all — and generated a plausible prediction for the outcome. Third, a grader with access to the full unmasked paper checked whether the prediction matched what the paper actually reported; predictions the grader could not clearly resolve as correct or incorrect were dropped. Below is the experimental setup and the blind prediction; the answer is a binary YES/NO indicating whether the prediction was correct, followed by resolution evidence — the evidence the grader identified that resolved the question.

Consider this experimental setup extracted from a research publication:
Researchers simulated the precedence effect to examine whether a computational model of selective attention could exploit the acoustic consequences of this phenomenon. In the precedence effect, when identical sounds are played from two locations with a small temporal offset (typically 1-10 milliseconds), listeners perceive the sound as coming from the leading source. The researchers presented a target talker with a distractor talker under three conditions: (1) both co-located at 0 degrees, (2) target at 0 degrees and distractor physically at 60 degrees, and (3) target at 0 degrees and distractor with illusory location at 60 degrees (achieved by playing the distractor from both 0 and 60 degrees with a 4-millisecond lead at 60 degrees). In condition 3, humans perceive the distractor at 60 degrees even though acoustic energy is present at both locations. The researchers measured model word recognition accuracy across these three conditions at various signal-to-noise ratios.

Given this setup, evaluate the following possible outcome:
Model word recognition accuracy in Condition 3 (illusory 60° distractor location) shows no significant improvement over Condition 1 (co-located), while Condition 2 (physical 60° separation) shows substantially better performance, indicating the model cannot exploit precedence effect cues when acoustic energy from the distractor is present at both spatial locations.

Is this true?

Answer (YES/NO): NO